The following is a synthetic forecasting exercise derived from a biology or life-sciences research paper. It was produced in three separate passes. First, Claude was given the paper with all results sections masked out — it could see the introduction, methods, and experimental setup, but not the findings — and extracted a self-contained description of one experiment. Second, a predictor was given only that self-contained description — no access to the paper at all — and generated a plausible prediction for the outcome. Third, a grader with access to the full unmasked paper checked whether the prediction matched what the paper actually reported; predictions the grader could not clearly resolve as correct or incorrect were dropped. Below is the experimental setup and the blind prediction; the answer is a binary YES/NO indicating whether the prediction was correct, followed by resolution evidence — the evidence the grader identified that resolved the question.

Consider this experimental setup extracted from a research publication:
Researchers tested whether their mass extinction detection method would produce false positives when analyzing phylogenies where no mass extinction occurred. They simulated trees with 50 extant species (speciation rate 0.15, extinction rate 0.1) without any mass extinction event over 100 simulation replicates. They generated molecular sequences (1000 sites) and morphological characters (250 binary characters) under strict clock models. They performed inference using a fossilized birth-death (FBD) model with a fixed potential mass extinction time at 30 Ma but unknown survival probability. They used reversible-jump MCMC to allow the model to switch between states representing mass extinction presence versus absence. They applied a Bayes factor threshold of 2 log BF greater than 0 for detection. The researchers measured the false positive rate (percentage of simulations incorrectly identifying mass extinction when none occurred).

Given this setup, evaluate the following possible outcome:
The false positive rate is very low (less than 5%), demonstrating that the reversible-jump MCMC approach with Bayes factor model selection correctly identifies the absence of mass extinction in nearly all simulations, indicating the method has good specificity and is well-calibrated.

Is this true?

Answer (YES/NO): NO